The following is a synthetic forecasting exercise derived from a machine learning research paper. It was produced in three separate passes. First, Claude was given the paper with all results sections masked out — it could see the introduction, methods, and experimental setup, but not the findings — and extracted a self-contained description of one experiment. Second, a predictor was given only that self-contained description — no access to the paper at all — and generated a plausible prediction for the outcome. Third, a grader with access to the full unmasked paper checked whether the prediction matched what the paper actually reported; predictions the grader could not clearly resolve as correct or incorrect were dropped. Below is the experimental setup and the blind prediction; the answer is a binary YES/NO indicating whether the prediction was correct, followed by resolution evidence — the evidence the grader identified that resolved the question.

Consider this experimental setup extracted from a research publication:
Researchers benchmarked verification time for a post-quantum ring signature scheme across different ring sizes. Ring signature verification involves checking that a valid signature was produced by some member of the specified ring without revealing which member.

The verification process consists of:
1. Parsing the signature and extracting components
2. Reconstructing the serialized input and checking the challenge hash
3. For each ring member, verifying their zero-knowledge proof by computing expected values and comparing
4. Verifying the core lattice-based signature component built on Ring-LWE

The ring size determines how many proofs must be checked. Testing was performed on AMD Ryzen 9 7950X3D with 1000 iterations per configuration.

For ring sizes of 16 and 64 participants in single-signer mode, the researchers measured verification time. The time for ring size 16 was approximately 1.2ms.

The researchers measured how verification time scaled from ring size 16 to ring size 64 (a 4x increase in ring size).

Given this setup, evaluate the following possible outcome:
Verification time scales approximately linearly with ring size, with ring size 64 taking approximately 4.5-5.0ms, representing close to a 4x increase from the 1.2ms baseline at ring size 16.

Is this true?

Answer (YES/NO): YES